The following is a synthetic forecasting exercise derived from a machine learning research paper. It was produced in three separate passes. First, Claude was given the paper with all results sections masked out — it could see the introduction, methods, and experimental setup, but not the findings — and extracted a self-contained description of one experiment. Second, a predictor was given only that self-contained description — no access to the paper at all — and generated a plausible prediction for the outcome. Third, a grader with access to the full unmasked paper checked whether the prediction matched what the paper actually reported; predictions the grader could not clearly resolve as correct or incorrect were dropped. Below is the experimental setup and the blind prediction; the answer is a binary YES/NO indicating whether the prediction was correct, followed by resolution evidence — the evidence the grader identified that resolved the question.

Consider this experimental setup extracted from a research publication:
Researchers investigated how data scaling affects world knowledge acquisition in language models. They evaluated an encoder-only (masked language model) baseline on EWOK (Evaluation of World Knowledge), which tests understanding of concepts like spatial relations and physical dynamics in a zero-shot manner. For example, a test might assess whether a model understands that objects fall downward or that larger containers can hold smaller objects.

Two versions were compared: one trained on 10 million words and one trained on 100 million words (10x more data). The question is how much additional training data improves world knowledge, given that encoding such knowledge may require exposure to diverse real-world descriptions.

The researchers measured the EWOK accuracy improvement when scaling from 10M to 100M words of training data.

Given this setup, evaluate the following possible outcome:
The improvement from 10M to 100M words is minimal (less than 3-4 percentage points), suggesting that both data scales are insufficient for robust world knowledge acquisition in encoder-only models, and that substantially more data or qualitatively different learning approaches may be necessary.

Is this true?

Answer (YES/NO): YES